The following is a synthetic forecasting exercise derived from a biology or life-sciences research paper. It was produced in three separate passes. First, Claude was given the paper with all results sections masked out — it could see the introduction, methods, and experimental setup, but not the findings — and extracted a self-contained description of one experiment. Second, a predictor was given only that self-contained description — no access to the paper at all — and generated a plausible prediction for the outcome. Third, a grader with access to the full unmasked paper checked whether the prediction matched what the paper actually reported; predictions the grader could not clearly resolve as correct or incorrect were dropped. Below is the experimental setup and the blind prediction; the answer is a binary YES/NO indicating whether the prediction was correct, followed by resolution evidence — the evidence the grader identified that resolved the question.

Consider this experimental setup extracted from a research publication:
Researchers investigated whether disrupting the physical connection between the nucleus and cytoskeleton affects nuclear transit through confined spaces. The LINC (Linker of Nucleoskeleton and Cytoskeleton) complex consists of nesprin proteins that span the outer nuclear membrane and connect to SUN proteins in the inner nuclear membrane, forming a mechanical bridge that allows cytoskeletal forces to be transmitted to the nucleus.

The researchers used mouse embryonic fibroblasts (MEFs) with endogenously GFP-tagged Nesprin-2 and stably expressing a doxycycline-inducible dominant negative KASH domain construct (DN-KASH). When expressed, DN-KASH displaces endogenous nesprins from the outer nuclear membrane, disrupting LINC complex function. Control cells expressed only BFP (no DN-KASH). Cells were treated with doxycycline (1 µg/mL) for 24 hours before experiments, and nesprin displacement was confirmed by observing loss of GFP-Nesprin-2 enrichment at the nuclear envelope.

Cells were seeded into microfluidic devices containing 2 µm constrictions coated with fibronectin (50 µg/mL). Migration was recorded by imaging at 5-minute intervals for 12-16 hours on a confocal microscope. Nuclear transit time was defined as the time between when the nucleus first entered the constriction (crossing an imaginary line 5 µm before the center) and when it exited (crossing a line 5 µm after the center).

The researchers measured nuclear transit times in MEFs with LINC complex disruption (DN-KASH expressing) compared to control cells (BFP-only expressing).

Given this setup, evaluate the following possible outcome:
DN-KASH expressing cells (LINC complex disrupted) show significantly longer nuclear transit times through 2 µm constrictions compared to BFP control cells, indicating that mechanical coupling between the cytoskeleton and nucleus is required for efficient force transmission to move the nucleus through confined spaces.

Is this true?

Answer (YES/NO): NO